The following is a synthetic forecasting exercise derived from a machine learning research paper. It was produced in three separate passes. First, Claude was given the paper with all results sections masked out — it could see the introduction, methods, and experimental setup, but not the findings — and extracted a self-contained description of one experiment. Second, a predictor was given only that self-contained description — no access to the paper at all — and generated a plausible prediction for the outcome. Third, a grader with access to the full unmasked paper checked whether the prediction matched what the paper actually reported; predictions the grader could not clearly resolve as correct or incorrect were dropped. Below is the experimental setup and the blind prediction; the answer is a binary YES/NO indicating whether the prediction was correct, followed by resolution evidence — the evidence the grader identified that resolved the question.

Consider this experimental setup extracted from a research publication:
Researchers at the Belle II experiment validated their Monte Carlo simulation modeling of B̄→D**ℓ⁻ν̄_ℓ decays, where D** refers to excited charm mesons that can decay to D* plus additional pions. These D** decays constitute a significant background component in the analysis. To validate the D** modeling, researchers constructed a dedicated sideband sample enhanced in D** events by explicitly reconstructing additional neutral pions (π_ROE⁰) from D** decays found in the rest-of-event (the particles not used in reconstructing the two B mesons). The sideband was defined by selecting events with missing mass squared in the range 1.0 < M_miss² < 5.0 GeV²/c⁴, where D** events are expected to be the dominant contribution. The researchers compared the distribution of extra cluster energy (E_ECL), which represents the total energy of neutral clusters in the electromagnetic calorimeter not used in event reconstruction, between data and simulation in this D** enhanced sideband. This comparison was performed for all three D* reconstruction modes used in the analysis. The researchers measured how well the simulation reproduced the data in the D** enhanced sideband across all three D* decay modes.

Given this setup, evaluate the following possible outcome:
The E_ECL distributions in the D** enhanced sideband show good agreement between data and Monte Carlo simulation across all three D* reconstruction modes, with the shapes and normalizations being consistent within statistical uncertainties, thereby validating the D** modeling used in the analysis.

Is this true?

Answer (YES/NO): YES